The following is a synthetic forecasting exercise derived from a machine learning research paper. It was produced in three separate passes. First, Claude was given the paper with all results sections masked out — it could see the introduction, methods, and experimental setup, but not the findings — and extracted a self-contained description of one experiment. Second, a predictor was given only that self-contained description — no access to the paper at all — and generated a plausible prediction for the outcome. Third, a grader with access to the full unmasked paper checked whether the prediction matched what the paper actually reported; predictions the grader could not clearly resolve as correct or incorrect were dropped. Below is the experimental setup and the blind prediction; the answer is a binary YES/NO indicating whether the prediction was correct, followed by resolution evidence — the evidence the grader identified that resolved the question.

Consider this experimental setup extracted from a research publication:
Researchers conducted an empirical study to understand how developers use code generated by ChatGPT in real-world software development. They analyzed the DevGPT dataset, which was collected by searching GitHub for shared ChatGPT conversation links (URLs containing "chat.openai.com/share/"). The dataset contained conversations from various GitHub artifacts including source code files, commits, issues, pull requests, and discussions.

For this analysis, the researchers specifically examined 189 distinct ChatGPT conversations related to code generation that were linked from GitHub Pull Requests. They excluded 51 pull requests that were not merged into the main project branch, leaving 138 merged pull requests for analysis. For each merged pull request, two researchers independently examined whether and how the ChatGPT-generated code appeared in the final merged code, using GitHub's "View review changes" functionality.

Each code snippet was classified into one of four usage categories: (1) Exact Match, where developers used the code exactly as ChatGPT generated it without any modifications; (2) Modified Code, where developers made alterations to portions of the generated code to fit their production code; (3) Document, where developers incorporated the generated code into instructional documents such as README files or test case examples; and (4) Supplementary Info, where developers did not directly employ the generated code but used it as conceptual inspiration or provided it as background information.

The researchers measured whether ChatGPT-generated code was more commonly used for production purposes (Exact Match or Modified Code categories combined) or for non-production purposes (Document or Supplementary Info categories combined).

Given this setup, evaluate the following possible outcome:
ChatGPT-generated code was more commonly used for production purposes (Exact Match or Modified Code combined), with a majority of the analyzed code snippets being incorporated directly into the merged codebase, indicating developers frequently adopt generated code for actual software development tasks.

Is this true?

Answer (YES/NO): NO